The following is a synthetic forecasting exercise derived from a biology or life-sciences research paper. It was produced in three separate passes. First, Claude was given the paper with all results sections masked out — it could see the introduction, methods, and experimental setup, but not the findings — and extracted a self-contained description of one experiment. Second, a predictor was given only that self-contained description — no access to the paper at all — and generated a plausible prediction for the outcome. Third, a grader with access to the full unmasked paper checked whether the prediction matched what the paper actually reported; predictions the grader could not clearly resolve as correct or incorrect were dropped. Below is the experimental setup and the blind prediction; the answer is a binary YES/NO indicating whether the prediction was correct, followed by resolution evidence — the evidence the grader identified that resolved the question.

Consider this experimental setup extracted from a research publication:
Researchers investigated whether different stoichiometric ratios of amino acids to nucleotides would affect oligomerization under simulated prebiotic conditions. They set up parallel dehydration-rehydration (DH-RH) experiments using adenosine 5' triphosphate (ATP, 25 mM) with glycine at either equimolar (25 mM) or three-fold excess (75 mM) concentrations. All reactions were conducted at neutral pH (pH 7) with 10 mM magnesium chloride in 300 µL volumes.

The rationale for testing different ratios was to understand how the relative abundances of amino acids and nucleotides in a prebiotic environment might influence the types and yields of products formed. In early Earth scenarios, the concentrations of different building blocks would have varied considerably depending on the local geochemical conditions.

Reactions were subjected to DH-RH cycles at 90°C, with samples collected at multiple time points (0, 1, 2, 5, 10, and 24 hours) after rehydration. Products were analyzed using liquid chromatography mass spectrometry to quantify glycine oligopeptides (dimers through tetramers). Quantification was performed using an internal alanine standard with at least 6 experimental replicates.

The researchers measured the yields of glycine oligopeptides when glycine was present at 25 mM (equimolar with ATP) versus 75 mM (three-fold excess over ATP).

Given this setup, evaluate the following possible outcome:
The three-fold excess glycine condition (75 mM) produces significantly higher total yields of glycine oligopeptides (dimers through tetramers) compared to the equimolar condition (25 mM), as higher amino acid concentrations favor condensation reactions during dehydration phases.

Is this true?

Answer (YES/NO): YES